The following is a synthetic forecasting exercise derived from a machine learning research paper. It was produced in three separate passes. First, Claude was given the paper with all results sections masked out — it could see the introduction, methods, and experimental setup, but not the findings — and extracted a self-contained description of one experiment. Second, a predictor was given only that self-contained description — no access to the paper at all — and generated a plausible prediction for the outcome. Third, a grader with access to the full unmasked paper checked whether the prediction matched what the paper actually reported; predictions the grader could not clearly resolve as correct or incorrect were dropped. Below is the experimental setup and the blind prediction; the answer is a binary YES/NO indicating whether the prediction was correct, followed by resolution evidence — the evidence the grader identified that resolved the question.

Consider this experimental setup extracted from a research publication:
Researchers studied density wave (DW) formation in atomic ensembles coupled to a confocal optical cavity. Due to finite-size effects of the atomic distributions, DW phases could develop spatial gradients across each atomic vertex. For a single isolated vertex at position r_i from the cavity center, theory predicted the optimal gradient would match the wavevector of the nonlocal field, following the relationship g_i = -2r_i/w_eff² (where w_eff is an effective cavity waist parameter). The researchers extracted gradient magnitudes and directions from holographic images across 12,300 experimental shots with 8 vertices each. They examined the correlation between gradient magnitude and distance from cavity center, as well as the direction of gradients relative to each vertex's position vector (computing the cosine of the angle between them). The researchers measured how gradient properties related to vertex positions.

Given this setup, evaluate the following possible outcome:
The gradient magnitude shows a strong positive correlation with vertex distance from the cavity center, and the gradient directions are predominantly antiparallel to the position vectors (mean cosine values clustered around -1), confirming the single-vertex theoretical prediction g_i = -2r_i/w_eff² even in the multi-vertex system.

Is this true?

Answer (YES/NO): YES